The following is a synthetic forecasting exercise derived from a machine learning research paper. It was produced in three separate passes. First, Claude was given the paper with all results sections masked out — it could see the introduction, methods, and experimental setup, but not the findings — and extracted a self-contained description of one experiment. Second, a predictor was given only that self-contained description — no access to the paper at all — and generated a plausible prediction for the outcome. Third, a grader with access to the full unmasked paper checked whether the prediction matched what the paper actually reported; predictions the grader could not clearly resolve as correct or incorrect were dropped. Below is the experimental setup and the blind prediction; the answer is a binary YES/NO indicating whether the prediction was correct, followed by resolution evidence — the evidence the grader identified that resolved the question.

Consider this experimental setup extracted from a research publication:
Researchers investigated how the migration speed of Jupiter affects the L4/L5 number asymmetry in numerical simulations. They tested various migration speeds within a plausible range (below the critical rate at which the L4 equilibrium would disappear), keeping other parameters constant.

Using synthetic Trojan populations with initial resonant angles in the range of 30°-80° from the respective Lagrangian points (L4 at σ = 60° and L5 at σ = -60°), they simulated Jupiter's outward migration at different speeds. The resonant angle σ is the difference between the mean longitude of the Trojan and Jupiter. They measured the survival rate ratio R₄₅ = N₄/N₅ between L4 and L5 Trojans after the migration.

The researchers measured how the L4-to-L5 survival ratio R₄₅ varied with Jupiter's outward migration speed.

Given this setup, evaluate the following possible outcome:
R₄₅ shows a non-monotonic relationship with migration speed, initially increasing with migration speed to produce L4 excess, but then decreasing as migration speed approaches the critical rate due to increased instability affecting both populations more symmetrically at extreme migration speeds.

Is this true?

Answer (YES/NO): NO